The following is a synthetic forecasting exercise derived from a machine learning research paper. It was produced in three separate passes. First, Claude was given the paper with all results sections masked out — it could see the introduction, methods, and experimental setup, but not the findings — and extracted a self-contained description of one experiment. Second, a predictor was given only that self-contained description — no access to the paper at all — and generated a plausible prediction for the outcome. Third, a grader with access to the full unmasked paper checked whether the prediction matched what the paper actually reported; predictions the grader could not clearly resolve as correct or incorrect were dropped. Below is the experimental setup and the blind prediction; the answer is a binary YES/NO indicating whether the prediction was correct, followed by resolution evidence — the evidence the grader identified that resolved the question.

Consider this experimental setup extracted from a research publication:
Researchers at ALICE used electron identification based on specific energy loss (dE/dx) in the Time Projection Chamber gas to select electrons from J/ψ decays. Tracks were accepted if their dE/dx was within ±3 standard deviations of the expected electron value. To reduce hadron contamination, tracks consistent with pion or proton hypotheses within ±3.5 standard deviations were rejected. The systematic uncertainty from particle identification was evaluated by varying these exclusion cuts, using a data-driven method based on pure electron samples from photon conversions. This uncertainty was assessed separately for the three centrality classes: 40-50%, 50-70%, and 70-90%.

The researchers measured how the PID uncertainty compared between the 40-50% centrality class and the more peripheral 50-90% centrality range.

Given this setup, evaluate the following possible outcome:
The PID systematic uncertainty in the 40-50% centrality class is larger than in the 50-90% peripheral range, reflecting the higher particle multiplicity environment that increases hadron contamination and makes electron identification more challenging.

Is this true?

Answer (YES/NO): NO